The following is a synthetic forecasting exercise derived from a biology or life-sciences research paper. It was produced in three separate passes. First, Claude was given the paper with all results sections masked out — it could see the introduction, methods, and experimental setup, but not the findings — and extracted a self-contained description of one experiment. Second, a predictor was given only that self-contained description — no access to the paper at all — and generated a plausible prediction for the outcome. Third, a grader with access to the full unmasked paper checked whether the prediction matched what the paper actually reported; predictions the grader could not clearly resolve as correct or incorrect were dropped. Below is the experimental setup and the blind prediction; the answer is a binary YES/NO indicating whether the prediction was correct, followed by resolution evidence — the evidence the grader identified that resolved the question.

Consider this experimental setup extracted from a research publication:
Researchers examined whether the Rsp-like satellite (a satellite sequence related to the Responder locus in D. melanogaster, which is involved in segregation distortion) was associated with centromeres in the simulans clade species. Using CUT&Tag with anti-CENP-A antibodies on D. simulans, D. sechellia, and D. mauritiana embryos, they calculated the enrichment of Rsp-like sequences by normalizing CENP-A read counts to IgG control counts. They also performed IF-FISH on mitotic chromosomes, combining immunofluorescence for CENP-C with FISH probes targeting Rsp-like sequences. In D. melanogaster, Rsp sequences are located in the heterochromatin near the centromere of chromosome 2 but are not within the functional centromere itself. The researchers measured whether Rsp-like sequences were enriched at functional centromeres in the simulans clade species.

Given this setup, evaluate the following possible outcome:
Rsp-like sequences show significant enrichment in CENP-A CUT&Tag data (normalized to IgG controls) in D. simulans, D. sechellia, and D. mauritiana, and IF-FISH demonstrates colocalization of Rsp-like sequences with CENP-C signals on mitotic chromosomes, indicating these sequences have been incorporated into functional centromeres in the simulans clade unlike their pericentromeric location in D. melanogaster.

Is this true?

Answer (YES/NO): NO